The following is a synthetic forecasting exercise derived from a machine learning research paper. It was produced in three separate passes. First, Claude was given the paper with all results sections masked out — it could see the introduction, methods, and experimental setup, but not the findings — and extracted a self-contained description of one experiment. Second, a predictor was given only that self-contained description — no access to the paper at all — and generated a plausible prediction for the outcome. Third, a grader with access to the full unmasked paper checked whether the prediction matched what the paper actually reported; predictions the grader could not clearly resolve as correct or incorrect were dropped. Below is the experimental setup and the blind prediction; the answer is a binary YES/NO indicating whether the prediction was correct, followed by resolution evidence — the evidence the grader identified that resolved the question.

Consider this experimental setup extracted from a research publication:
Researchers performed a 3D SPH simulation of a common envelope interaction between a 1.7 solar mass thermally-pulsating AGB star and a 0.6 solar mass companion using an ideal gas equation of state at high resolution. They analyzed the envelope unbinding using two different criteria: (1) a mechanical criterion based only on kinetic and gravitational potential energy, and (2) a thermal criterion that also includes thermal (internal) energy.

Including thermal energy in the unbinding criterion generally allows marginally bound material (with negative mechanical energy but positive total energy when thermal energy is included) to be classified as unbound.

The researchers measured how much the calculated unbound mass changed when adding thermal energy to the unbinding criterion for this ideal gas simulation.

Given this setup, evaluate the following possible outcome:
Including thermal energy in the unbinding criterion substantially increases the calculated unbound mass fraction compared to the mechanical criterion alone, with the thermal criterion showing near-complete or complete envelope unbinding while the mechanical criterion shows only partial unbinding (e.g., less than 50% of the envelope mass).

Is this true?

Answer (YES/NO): NO